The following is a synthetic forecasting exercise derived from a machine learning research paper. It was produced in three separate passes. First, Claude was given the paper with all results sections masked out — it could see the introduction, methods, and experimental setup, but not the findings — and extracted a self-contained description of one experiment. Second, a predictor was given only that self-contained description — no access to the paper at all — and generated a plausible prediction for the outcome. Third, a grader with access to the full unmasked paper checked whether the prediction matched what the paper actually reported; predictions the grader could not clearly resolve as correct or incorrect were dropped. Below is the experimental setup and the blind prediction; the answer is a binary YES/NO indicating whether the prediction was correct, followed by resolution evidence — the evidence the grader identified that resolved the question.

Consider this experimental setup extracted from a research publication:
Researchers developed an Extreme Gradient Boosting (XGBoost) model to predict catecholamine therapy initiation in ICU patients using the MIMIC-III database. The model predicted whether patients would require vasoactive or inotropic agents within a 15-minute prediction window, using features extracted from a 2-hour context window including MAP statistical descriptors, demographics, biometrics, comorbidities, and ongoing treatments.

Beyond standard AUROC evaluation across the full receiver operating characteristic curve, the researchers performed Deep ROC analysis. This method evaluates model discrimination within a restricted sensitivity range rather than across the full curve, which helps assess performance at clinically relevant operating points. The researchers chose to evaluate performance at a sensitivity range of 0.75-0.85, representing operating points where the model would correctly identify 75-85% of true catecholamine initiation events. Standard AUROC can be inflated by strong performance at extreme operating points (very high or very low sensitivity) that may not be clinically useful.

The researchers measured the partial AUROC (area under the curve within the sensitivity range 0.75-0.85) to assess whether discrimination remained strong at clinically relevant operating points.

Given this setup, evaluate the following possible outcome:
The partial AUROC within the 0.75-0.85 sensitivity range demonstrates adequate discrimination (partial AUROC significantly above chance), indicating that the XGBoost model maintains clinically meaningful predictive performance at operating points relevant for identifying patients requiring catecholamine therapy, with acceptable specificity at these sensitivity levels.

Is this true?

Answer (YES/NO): YES